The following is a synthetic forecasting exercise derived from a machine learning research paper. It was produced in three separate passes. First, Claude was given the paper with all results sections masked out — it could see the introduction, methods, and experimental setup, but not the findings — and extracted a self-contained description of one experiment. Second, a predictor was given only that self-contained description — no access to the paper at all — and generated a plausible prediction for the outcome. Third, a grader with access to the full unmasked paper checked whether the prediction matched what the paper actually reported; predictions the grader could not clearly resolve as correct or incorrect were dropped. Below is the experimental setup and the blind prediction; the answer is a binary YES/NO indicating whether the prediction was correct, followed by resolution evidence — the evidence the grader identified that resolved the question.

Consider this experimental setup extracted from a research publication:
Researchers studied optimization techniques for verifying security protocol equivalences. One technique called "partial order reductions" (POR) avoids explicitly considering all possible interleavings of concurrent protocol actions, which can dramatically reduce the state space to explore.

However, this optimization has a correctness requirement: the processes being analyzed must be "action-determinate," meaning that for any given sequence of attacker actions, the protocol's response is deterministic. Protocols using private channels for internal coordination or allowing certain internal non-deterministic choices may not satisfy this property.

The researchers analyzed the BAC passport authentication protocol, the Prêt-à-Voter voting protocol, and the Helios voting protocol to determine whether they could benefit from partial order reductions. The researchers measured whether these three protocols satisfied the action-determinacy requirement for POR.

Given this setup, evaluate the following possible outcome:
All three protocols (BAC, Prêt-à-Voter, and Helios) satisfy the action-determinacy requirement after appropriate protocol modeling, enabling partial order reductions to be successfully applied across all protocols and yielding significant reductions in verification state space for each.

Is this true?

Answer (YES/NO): NO